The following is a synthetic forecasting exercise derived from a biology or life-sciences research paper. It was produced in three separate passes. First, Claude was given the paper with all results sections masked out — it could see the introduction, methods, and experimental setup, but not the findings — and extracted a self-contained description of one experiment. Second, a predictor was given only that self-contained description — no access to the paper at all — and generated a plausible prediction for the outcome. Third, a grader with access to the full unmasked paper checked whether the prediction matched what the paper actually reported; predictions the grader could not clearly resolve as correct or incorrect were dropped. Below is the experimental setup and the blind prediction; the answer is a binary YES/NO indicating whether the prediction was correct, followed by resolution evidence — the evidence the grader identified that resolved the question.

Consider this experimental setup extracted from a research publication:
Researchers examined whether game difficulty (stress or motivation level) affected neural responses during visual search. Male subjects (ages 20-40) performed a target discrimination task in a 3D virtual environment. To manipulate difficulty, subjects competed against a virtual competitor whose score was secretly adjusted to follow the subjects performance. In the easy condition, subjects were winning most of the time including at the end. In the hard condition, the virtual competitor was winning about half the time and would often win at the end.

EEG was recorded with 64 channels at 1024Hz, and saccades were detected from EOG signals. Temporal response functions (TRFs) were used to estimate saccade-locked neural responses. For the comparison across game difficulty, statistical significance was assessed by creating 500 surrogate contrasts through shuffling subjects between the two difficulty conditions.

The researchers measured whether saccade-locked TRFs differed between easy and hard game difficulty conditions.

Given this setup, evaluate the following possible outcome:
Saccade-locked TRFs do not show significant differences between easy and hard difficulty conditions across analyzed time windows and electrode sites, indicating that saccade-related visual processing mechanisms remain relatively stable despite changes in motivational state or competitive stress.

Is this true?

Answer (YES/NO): YES